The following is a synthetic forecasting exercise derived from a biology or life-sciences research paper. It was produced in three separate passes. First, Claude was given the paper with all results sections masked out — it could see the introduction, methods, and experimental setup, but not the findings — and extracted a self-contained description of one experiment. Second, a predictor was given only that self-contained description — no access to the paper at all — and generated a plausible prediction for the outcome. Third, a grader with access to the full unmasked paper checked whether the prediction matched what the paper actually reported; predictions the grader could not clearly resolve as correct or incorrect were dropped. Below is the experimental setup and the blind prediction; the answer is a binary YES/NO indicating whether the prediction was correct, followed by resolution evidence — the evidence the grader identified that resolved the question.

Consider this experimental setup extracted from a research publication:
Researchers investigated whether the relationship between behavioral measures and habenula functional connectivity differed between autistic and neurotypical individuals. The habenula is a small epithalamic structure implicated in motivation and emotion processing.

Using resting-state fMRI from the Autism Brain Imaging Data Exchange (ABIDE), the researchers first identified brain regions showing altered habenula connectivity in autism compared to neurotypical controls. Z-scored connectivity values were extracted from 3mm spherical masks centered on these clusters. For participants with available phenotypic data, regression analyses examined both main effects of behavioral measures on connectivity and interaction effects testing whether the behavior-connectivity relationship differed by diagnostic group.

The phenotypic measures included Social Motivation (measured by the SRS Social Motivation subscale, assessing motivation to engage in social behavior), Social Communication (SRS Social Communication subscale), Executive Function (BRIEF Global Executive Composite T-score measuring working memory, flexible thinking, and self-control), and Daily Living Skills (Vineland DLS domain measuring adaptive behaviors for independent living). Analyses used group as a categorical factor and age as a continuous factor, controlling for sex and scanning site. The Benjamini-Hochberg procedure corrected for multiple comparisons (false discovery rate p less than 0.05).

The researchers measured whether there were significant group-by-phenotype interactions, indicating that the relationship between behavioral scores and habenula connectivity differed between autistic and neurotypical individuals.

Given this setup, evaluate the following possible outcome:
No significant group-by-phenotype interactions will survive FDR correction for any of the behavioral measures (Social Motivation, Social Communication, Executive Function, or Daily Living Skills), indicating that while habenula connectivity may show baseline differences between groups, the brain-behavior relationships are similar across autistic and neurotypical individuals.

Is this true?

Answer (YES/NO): NO